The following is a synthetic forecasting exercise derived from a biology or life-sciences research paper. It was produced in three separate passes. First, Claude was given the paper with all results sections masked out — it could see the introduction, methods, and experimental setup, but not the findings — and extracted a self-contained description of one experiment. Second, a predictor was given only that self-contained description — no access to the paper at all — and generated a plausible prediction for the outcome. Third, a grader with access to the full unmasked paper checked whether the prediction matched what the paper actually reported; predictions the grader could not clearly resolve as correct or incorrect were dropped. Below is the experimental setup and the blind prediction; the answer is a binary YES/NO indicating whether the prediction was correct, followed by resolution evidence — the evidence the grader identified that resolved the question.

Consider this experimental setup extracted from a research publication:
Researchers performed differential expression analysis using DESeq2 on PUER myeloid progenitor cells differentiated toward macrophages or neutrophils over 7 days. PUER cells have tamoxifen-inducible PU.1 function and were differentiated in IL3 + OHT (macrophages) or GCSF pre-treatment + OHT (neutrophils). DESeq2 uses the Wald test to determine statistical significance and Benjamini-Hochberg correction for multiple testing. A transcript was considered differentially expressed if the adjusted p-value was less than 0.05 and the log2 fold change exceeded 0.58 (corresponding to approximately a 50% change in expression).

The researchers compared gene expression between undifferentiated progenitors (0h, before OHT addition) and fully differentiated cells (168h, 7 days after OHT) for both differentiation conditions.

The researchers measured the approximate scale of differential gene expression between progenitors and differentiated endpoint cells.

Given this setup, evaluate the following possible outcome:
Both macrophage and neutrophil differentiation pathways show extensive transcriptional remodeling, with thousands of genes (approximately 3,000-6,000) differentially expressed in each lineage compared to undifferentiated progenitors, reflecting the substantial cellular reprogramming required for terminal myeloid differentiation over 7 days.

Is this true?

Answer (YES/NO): NO